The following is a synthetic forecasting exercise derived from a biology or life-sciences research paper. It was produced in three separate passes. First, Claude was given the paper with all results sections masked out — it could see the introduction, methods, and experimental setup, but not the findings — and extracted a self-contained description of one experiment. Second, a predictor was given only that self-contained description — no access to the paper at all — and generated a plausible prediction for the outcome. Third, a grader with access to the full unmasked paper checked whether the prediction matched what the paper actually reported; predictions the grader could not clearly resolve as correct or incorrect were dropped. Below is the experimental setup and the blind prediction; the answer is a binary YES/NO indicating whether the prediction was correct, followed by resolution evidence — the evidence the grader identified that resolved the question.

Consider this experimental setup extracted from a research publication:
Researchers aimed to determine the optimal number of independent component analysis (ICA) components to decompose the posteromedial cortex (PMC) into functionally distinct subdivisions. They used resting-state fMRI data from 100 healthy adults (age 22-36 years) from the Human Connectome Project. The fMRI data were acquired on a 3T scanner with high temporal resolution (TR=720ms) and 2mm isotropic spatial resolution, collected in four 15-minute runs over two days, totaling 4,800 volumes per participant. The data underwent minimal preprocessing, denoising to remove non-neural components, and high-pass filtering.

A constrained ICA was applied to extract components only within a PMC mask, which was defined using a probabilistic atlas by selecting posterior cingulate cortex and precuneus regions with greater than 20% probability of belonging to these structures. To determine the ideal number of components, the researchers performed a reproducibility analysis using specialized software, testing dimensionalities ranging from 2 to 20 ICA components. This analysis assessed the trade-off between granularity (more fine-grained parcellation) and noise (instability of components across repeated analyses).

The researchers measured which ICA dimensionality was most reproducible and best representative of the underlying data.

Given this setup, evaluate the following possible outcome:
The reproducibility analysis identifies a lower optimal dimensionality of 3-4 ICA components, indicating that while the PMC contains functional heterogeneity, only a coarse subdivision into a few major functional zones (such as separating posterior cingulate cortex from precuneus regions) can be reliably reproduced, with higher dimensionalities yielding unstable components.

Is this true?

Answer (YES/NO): NO